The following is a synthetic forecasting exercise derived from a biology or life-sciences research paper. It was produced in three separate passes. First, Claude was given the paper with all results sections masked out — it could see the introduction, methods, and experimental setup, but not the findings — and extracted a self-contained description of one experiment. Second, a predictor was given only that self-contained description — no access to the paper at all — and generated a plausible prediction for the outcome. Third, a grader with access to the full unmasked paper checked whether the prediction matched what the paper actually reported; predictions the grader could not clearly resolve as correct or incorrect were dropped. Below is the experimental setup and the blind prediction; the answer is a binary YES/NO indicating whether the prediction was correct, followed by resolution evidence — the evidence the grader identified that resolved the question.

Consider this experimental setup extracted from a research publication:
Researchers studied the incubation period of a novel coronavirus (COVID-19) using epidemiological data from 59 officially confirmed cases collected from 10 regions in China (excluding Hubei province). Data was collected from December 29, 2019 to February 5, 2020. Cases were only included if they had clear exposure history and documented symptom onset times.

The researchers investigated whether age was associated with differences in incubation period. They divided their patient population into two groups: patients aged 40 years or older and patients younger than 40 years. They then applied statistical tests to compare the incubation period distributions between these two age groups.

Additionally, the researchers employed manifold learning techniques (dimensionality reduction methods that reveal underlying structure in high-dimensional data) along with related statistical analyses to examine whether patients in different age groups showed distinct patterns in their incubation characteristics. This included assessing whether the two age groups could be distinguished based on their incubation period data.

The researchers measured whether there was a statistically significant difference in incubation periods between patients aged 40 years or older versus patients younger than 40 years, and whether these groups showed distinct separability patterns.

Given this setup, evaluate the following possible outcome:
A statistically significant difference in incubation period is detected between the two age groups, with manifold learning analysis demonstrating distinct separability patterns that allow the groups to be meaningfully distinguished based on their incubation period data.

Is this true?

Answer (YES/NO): YES